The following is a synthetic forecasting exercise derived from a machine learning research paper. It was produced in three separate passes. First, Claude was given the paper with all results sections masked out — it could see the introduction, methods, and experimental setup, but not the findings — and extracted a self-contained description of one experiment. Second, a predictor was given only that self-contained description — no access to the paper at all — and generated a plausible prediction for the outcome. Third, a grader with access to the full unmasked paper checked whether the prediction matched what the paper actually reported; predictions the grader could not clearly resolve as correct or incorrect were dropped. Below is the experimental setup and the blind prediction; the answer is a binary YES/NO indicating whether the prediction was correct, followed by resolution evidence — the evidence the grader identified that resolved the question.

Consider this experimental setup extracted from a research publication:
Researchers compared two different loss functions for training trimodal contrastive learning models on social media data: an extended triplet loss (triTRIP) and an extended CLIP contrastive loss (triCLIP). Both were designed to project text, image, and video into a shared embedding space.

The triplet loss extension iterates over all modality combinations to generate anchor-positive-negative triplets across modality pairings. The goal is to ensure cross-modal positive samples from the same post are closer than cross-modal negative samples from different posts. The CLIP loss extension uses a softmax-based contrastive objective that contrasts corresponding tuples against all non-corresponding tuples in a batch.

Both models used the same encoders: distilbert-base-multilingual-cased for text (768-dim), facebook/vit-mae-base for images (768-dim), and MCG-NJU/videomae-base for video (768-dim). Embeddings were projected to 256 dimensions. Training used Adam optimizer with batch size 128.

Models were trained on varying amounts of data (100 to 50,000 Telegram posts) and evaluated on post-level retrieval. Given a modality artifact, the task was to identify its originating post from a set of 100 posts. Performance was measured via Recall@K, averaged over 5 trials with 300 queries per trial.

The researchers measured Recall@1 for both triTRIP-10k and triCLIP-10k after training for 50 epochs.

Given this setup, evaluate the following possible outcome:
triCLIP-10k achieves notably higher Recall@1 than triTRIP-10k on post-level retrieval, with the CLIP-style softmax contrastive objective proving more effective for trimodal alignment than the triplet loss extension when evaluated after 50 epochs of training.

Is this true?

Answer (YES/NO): YES